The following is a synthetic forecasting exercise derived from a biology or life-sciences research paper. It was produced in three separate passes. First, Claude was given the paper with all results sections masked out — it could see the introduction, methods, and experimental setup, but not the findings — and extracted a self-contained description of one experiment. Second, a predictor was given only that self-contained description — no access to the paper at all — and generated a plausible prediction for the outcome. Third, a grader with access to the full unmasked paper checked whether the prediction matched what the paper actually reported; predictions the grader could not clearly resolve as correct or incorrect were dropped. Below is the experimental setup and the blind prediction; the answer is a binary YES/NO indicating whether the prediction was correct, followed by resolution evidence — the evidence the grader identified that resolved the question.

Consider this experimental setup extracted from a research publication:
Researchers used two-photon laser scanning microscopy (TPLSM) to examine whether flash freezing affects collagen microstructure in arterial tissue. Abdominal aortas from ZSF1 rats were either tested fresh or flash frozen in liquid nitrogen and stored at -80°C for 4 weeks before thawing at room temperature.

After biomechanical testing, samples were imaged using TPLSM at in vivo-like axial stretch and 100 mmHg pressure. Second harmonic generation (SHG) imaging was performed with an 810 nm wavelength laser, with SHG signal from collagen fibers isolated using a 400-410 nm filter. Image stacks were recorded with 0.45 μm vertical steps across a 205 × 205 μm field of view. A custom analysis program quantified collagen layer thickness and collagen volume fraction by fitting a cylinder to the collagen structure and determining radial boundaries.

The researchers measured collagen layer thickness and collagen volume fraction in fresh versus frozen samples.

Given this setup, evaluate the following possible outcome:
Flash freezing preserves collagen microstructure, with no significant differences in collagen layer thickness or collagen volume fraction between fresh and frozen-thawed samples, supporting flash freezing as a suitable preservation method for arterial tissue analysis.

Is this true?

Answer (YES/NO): NO